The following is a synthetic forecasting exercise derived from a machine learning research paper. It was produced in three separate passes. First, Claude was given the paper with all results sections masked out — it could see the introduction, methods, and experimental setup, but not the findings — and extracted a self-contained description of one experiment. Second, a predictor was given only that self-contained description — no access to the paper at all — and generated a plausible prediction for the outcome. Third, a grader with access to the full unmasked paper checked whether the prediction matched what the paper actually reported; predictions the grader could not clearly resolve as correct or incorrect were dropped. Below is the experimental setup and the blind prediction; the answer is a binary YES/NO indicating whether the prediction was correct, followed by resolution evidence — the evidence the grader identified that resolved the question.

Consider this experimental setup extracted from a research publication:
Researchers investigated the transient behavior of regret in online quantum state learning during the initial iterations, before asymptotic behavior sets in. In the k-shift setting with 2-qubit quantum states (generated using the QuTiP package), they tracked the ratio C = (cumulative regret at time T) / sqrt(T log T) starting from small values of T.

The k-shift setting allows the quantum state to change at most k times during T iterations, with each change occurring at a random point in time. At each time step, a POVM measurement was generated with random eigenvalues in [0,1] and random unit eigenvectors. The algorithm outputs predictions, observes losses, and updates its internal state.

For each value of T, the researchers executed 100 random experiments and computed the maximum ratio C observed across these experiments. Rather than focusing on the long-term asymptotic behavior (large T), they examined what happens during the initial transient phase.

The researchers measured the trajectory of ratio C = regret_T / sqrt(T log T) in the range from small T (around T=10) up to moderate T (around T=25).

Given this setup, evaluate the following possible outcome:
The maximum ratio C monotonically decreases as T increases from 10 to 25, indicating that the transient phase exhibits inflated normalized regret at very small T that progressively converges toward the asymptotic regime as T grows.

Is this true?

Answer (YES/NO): NO